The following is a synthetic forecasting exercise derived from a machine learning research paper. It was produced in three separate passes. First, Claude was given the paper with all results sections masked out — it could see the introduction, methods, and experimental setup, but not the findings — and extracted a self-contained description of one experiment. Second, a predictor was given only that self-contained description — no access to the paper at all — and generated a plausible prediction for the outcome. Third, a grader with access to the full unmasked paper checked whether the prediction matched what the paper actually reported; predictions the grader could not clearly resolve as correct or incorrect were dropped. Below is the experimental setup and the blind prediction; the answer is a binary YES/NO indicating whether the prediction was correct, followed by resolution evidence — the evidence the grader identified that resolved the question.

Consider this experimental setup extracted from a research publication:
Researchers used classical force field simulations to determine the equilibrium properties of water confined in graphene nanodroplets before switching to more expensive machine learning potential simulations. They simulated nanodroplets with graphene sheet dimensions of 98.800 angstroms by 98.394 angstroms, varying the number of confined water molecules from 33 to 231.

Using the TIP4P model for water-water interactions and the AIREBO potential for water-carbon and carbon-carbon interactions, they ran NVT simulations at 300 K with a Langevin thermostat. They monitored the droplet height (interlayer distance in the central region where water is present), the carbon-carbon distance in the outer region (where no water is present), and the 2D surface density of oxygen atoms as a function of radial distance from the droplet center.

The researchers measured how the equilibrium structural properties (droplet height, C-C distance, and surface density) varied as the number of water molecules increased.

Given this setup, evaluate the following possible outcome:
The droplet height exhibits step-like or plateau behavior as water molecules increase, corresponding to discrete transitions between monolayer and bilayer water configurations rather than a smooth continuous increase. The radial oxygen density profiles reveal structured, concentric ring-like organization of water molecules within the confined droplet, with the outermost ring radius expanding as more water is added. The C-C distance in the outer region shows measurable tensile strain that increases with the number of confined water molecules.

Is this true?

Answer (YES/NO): NO